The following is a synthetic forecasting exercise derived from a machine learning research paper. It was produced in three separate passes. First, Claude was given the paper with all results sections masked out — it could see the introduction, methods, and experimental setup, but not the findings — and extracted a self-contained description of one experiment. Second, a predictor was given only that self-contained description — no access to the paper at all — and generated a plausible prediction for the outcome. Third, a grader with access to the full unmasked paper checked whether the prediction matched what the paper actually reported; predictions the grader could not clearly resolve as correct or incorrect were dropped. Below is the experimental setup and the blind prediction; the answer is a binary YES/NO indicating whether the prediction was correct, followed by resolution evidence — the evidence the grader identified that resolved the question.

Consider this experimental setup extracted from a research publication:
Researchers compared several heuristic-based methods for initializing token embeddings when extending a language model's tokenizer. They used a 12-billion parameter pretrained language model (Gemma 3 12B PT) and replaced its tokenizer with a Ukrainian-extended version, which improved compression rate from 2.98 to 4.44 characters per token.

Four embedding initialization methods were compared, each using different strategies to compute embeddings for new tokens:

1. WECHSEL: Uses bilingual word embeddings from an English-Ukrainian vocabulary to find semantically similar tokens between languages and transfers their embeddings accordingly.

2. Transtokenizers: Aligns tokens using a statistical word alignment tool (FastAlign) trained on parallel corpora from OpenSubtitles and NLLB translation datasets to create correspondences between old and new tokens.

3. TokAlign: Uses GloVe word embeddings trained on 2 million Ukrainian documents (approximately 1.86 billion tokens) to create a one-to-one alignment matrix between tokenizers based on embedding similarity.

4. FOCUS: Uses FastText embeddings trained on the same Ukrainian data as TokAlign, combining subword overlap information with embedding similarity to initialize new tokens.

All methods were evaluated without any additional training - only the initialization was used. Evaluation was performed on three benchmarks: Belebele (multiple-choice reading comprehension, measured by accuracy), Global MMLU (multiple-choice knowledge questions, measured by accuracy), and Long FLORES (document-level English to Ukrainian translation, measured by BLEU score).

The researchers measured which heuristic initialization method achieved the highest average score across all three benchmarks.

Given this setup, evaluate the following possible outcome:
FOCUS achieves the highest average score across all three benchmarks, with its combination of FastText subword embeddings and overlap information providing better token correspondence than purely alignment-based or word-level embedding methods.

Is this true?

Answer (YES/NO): NO